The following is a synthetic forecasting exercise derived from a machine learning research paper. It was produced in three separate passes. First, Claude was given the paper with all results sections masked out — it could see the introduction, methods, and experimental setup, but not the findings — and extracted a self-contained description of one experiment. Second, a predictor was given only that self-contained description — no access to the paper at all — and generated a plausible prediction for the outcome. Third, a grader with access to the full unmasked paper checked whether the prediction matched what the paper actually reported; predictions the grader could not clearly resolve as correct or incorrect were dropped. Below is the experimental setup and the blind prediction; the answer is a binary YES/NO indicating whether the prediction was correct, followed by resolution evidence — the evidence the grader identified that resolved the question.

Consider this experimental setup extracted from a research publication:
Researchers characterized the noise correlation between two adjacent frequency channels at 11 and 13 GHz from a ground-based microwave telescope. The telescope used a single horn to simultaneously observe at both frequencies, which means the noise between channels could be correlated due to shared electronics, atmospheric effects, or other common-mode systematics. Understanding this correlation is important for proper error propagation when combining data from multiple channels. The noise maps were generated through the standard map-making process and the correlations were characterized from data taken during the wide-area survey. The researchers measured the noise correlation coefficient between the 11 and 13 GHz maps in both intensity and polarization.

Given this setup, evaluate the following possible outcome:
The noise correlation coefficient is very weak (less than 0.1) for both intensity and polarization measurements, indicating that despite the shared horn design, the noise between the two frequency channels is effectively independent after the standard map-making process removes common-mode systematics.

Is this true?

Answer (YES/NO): NO